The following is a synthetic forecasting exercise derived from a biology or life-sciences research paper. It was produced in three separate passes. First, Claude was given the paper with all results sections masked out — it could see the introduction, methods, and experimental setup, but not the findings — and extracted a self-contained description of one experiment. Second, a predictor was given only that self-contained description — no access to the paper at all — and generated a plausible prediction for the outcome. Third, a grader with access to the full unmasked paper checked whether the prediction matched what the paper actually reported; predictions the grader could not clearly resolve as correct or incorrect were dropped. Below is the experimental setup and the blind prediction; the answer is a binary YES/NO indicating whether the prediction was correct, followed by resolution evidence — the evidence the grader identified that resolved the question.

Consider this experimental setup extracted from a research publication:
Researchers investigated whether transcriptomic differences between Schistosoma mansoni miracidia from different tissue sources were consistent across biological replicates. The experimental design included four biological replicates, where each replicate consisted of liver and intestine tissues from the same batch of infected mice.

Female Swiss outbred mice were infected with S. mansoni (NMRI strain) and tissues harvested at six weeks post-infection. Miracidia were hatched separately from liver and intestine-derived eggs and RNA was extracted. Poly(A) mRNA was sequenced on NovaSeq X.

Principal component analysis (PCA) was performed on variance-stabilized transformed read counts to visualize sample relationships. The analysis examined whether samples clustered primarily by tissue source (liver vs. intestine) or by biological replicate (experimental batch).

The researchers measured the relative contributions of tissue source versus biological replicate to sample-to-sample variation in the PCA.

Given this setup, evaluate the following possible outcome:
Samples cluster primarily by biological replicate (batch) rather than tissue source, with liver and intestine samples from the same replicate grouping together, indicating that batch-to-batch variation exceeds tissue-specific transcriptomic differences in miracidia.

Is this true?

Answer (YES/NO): NO